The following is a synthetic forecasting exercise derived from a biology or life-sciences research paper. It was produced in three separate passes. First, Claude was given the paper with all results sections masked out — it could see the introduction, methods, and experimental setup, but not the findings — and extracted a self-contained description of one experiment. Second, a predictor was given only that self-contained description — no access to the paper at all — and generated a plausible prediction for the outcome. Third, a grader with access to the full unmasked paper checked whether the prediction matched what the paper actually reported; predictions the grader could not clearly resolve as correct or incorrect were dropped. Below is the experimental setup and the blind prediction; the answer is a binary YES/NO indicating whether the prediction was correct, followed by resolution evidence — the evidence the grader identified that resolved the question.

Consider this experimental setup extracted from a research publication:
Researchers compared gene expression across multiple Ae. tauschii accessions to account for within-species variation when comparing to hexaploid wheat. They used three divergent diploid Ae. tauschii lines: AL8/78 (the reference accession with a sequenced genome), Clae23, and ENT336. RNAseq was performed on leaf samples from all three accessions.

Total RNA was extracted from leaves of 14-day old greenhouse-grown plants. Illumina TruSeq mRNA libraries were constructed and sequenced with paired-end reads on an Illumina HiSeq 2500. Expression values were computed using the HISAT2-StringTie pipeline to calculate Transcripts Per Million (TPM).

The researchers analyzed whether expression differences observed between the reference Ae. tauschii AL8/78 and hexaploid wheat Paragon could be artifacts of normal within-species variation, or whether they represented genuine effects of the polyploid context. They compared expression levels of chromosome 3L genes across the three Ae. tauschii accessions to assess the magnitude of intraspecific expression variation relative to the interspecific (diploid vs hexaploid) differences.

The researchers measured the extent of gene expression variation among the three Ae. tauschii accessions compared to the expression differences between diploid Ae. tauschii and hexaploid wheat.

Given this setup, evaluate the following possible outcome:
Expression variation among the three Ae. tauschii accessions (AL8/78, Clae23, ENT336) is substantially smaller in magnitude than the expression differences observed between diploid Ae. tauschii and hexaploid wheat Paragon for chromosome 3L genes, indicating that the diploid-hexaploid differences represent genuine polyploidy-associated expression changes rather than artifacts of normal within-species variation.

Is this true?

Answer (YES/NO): NO